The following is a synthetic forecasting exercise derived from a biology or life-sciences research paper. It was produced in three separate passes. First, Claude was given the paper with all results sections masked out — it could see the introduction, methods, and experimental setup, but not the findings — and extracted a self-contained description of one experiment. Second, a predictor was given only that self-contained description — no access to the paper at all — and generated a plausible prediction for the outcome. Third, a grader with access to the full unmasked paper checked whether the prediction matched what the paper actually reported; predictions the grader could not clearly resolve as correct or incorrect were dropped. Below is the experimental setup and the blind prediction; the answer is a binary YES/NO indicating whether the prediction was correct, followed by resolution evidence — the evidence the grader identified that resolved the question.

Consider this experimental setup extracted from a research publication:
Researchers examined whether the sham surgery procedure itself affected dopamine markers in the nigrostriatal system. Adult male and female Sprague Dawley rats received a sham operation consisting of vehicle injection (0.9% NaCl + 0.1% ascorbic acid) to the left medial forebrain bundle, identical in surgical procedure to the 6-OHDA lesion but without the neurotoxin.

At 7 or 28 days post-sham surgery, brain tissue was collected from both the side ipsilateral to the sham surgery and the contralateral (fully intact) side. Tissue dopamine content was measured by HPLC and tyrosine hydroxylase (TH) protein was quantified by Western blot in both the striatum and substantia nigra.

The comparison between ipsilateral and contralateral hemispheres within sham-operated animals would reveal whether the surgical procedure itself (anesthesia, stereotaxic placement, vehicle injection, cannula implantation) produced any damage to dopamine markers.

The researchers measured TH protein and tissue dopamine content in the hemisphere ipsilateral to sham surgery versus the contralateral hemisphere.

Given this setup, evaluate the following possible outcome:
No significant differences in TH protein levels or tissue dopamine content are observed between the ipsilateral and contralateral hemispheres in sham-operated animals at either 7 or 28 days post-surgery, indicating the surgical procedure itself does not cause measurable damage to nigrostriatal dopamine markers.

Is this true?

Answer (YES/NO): NO